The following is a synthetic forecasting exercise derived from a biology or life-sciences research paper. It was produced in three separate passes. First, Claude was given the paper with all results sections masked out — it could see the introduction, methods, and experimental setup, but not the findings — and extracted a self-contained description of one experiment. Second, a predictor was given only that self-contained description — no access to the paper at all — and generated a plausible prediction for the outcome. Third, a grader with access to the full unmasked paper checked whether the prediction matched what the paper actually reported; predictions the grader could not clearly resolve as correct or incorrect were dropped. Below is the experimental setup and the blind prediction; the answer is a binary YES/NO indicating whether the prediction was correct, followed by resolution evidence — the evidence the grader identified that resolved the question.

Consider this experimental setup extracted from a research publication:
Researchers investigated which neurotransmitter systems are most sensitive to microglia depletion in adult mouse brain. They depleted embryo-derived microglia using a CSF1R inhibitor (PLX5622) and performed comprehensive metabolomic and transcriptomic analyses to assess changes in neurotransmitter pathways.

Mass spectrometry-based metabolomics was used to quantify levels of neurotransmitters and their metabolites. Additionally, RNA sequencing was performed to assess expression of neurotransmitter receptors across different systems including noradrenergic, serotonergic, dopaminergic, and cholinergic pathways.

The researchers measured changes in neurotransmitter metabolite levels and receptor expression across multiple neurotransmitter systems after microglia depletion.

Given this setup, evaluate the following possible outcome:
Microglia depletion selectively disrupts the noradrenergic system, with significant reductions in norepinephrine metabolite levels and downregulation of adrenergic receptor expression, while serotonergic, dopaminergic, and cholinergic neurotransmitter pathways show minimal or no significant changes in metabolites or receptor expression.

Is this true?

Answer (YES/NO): NO